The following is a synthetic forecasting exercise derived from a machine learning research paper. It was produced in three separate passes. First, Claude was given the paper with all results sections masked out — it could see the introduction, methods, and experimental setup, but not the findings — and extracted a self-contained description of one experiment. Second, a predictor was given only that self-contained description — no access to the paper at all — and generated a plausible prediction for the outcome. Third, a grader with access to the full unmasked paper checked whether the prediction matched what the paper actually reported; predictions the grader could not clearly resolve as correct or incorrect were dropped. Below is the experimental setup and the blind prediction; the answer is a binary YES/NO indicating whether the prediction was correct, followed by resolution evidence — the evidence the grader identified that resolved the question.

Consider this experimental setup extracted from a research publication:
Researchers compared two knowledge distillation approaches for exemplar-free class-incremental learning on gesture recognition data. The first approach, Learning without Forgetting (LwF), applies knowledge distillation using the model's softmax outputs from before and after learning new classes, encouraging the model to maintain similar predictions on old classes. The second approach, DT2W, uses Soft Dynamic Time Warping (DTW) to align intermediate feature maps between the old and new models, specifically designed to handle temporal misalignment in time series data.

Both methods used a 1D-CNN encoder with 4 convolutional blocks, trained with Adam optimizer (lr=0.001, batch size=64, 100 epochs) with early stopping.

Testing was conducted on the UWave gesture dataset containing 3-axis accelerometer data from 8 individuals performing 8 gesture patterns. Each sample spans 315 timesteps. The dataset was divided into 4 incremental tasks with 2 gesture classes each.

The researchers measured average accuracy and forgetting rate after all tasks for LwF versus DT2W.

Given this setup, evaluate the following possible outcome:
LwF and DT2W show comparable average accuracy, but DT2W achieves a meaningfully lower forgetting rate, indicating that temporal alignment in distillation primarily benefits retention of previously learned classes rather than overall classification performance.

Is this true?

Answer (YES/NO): NO